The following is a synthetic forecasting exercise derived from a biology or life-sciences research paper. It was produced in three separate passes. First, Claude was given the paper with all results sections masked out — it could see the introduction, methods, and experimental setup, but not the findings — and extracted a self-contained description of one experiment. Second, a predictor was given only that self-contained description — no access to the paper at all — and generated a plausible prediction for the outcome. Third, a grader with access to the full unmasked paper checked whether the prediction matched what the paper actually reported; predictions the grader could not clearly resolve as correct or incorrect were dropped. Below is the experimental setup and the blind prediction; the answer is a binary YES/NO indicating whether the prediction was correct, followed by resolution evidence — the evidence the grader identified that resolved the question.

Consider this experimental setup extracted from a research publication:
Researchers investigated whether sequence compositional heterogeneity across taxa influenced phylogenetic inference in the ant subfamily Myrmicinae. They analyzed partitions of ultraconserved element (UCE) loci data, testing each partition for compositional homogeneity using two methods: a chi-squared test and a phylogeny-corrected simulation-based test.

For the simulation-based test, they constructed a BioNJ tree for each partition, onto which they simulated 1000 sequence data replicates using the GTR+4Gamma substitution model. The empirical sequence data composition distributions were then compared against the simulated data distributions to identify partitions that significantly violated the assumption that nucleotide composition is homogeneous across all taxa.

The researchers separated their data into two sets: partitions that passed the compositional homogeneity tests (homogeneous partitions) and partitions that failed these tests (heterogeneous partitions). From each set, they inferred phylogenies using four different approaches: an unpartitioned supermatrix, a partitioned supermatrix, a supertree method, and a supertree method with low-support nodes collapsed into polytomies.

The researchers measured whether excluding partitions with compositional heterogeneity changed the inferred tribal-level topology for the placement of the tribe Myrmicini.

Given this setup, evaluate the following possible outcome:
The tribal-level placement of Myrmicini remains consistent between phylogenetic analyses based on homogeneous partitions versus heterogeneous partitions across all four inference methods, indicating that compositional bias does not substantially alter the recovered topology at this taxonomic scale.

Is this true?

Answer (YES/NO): NO